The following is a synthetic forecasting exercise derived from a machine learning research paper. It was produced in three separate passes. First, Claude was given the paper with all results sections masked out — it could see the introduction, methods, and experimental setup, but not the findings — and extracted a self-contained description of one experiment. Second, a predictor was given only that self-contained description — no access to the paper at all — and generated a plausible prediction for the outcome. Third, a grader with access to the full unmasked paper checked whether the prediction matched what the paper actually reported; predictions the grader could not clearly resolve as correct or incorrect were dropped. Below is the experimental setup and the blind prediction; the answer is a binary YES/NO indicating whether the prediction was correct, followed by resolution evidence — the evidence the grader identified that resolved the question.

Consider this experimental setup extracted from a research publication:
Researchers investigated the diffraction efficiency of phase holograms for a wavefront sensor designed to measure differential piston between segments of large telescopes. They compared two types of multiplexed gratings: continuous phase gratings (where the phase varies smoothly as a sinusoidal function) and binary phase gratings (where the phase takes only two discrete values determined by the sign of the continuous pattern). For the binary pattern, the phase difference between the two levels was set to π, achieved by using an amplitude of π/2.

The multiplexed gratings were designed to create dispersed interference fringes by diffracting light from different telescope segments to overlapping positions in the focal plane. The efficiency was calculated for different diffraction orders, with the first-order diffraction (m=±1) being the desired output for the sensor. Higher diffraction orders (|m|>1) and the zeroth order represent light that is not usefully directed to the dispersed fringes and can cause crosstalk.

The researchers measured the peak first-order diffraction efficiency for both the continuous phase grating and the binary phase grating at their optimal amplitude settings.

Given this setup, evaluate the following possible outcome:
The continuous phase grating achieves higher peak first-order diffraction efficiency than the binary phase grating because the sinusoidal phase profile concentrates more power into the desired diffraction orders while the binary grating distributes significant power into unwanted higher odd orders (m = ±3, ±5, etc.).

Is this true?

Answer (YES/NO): NO